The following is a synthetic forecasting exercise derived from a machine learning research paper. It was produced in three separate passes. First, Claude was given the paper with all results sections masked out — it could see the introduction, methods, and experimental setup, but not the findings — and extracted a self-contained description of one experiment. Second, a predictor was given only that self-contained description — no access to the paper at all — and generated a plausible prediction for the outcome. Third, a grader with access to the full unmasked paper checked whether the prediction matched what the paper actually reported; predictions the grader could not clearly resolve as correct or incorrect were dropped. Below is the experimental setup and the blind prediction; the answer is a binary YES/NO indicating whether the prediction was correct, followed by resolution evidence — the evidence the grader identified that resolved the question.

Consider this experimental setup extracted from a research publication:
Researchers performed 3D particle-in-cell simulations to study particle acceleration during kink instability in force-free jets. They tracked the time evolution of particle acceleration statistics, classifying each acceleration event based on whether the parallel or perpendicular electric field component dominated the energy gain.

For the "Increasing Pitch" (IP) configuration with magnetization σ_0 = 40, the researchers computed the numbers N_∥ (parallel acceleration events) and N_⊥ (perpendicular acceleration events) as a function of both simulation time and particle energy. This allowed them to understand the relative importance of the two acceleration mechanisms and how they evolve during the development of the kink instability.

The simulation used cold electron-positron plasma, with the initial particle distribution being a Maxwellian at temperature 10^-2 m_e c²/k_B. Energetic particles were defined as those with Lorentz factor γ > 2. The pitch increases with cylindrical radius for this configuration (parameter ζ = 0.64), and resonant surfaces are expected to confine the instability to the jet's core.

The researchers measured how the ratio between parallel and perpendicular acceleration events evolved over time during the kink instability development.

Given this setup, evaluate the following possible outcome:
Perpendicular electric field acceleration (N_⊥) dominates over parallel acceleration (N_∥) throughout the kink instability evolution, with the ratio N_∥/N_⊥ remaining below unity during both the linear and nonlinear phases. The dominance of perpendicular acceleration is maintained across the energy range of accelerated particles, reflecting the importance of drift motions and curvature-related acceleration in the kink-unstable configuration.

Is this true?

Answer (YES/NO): NO